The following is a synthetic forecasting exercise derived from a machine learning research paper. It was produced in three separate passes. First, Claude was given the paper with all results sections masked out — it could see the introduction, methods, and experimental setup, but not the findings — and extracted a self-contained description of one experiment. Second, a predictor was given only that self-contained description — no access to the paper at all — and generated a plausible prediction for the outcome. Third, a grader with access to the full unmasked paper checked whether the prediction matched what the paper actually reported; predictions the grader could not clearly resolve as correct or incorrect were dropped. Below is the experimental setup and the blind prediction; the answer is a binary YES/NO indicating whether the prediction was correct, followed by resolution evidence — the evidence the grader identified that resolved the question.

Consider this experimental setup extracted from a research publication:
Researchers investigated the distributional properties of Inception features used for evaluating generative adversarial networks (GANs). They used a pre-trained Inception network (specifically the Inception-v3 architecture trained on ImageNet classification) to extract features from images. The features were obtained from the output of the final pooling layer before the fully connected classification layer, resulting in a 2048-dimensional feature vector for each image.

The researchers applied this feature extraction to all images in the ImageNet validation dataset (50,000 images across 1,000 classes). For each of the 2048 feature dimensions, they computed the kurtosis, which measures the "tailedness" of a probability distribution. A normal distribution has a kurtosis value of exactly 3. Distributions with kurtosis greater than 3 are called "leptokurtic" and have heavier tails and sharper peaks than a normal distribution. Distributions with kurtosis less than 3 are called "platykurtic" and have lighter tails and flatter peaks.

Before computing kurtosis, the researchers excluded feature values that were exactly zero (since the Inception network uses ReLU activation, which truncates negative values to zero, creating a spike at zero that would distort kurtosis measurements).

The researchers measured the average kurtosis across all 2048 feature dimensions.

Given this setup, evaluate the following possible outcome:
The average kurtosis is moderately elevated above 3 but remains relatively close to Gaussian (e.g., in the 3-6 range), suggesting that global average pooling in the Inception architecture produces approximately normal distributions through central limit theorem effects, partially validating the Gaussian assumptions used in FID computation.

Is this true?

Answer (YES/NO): NO